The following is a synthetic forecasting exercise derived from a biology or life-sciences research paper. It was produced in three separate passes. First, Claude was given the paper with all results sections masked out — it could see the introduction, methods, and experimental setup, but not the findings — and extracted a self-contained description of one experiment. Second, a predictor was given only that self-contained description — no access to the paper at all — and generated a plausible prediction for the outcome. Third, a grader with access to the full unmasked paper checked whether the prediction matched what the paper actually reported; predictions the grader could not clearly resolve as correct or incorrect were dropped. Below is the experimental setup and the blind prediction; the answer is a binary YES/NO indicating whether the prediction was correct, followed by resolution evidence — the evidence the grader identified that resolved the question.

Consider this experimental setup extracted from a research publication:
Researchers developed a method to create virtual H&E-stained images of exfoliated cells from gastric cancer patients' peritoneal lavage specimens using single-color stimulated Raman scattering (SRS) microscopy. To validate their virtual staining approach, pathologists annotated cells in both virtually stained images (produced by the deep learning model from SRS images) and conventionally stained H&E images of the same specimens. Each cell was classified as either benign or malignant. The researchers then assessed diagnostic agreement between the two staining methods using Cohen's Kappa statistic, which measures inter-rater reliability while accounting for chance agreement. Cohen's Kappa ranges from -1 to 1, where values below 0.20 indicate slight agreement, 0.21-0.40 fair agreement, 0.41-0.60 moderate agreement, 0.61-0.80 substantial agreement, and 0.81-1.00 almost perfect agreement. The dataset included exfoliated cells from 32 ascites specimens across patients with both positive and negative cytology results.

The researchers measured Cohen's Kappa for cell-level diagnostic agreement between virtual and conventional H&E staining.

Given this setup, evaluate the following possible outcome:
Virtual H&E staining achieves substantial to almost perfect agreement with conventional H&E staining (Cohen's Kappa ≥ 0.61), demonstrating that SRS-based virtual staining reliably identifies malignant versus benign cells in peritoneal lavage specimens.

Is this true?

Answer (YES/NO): YES